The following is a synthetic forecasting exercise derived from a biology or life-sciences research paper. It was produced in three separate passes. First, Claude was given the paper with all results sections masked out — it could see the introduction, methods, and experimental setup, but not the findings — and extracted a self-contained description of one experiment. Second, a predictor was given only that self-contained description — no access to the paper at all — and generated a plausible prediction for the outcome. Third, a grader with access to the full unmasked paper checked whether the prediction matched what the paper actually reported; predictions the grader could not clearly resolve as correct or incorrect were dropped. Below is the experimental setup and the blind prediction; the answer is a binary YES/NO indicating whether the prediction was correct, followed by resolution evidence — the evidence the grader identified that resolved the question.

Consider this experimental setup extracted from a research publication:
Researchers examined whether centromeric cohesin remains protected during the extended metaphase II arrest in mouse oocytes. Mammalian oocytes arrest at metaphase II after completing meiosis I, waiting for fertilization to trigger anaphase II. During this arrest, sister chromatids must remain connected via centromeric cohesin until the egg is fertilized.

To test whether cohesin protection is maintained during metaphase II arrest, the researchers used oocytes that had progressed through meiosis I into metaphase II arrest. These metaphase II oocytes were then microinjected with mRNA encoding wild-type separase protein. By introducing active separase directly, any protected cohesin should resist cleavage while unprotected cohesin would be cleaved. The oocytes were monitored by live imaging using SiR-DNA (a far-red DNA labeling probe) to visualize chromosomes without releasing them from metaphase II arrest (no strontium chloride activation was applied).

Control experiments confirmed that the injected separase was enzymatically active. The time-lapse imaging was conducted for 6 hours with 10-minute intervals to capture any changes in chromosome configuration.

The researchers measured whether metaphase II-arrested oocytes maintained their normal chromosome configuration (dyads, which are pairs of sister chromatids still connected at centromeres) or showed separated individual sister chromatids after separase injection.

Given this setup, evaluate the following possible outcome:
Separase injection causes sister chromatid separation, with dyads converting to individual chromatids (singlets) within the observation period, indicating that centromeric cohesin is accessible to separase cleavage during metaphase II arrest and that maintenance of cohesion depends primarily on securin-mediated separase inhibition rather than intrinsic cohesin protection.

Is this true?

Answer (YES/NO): NO